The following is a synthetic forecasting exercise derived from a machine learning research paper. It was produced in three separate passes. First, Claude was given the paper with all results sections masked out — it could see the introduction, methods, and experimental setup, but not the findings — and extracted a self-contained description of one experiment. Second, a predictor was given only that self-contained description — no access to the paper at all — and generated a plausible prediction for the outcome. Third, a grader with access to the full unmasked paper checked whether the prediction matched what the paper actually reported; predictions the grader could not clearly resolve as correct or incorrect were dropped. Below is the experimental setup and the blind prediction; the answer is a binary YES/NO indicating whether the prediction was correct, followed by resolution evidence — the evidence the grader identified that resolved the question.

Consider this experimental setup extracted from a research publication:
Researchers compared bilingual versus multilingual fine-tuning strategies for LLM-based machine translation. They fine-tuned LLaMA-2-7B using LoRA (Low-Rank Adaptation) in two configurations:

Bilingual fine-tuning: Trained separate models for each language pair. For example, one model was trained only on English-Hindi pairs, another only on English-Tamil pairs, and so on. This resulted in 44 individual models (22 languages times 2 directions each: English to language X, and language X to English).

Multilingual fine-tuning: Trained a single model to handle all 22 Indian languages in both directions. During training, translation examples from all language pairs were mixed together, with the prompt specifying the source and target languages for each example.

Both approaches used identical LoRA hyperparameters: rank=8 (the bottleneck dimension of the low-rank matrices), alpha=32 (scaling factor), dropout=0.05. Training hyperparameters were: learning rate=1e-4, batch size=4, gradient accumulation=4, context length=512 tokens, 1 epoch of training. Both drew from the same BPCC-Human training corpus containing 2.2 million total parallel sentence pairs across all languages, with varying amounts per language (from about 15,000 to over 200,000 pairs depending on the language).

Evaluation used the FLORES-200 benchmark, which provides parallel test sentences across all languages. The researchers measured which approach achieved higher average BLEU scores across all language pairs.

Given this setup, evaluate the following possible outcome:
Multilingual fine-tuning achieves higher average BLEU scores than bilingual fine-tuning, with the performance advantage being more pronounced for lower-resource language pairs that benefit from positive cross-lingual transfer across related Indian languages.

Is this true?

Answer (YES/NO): NO